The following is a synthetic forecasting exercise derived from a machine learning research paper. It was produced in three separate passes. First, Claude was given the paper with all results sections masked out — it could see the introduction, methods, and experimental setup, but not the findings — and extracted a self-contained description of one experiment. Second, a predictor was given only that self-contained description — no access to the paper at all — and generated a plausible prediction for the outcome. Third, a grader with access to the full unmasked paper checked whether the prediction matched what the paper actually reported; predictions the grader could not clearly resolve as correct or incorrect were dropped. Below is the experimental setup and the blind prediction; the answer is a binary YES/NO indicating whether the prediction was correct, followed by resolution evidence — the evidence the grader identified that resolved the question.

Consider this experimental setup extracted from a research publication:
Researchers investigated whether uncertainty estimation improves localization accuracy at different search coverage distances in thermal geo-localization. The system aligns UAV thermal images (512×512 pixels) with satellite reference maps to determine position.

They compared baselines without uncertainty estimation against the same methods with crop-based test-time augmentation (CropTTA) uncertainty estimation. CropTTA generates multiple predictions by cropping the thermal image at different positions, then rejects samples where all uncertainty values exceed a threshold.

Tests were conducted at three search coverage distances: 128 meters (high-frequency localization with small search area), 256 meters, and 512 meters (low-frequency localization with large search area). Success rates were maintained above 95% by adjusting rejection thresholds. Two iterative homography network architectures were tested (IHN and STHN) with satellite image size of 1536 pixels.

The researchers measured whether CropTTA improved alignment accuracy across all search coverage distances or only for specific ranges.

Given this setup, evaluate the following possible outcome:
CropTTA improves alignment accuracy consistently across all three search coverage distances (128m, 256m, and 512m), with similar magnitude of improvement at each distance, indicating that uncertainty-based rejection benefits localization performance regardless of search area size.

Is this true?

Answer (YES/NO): NO